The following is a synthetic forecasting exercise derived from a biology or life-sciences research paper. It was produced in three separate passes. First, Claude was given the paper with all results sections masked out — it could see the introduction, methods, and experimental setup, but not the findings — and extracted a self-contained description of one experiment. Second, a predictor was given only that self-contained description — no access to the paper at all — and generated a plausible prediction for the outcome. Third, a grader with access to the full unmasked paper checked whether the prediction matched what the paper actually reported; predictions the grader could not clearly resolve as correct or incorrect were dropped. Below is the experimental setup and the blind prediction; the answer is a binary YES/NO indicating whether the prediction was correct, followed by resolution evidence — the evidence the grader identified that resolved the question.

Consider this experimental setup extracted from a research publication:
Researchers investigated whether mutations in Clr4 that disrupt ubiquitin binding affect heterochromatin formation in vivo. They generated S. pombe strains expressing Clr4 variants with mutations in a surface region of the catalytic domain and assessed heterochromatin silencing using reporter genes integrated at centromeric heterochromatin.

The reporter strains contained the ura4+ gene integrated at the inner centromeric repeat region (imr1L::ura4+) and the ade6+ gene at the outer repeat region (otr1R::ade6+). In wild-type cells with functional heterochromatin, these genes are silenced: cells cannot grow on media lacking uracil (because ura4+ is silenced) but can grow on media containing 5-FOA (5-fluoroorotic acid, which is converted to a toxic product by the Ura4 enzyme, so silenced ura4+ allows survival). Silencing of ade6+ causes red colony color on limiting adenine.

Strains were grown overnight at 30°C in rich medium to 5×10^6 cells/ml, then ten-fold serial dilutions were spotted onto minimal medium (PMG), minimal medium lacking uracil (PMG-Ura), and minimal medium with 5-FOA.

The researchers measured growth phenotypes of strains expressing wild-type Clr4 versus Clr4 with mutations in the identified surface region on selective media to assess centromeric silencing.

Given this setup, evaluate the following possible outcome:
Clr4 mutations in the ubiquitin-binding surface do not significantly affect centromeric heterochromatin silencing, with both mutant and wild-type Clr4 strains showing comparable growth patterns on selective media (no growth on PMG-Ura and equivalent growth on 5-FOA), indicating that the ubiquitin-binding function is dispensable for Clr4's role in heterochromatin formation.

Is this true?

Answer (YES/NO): NO